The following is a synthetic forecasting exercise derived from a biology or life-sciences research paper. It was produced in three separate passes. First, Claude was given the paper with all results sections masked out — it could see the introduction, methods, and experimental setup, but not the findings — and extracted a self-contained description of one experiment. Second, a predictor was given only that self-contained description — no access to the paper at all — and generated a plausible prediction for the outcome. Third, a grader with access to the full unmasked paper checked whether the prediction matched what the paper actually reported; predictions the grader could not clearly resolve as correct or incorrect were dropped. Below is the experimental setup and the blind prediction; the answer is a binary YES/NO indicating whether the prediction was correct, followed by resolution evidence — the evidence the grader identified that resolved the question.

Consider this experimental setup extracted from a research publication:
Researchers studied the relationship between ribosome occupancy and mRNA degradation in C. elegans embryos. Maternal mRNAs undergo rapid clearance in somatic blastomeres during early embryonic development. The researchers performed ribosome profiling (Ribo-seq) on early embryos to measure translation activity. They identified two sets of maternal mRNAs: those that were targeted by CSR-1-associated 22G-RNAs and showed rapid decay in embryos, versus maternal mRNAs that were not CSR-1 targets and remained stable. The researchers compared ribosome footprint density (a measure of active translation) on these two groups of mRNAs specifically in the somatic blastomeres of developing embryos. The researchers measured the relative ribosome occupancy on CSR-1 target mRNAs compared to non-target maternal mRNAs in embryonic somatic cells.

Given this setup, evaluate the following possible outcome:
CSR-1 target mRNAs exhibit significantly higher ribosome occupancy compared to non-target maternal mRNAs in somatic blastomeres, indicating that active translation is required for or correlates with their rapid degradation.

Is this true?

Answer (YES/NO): NO